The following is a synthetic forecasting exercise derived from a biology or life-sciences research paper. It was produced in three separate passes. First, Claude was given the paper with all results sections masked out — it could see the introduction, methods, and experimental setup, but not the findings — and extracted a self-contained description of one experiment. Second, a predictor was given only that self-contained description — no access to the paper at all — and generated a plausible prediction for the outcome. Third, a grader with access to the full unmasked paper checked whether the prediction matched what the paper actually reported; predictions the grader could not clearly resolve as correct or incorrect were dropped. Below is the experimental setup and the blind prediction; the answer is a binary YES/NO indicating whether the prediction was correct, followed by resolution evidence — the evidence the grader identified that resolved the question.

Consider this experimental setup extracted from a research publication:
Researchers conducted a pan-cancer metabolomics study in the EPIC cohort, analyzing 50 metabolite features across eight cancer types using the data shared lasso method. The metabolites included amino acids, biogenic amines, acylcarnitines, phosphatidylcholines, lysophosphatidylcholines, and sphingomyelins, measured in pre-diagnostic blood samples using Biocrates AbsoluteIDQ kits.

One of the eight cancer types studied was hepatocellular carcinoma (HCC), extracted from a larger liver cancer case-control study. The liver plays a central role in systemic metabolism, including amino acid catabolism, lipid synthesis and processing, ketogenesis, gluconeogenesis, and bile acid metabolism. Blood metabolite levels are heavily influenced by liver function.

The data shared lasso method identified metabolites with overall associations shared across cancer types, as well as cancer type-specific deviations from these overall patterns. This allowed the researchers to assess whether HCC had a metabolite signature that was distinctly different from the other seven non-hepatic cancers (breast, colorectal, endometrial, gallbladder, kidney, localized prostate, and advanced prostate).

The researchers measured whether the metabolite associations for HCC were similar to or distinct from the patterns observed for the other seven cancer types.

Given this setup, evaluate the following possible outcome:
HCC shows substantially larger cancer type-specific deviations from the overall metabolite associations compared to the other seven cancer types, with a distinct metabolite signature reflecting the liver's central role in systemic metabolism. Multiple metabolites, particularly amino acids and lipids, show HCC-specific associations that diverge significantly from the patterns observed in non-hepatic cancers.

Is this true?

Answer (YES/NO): NO